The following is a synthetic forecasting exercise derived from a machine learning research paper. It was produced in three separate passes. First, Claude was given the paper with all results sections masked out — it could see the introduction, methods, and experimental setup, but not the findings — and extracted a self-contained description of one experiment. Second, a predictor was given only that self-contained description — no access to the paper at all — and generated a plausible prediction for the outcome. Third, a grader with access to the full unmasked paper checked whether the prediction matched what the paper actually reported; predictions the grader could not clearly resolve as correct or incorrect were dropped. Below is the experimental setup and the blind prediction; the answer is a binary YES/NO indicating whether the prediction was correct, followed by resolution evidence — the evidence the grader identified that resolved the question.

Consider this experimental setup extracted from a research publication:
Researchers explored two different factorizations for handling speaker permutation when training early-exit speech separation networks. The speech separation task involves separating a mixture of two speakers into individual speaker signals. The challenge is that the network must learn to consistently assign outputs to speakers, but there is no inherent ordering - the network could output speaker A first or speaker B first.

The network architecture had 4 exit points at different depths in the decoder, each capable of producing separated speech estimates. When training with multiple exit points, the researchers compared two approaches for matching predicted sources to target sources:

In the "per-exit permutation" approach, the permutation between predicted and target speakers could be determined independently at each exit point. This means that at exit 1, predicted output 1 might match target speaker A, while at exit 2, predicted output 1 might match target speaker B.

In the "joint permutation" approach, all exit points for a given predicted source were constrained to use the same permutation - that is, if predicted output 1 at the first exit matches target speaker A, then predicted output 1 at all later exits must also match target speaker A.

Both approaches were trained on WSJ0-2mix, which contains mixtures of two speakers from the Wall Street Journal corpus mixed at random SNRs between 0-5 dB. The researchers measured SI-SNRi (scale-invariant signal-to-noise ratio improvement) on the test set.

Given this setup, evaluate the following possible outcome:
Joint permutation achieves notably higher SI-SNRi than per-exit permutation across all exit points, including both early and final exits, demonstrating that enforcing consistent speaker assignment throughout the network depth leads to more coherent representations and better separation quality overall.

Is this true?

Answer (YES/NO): NO